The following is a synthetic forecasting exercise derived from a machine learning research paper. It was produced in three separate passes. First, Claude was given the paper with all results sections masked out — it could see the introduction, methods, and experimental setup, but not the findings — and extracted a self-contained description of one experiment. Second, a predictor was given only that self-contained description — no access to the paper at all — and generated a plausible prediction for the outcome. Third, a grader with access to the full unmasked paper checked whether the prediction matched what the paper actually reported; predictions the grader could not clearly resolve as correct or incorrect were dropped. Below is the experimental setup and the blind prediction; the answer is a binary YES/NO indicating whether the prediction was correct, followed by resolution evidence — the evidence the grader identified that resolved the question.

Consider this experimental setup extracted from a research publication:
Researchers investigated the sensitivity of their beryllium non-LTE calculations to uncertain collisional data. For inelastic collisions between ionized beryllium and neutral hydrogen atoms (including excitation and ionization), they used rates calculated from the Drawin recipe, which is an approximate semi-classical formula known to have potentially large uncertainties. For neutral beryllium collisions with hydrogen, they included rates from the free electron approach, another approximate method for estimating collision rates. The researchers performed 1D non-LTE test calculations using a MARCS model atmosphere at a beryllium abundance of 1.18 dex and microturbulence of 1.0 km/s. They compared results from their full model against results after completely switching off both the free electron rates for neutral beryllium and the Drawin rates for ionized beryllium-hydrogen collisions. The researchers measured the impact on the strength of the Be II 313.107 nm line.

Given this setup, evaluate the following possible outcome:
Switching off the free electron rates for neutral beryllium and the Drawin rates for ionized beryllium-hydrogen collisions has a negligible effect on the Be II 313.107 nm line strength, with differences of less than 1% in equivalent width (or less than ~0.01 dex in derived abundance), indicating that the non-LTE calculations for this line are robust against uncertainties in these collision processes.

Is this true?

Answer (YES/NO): NO